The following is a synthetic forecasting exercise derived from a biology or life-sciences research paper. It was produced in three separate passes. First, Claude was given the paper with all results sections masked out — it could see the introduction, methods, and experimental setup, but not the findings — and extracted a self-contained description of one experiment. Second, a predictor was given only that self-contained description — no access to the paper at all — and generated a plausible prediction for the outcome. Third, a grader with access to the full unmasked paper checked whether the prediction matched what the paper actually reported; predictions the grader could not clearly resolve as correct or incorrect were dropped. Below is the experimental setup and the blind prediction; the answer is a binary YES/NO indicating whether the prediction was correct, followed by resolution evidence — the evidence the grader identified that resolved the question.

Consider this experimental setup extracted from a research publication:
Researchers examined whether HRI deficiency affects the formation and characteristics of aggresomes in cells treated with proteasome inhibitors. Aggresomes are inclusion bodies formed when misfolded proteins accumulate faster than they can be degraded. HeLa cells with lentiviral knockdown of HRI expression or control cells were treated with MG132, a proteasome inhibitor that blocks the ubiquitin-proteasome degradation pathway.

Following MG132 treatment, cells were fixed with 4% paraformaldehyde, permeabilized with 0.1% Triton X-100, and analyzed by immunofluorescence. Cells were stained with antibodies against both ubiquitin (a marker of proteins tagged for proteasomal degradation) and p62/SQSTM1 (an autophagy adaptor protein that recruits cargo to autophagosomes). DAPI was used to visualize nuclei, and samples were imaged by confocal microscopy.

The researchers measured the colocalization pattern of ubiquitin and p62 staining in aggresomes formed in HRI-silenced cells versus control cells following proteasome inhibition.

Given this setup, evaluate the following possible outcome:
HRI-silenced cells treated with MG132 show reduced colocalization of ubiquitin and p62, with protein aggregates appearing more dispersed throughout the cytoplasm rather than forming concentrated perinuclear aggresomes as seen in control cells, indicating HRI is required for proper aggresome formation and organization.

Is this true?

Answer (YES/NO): NO